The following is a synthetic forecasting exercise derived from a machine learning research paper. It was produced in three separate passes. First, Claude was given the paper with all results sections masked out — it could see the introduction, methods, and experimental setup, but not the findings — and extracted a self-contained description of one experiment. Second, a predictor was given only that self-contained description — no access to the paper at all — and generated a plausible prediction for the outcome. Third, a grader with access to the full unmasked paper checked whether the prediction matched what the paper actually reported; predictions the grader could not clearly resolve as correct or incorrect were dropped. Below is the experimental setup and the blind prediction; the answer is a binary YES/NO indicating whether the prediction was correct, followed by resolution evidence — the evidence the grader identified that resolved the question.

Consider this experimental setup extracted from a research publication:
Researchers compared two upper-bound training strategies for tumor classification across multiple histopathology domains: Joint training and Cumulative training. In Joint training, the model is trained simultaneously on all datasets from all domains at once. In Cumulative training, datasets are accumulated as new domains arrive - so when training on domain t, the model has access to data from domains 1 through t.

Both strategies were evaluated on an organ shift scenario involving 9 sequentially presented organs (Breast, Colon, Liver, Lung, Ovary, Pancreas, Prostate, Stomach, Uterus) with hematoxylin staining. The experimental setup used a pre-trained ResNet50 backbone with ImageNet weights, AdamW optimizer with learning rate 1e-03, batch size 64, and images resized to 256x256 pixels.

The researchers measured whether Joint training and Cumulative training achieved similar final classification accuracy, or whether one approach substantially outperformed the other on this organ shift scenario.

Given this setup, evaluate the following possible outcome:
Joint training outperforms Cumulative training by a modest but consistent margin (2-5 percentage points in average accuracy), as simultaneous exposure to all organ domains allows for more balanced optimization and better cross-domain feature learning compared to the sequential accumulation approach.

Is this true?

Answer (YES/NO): NO